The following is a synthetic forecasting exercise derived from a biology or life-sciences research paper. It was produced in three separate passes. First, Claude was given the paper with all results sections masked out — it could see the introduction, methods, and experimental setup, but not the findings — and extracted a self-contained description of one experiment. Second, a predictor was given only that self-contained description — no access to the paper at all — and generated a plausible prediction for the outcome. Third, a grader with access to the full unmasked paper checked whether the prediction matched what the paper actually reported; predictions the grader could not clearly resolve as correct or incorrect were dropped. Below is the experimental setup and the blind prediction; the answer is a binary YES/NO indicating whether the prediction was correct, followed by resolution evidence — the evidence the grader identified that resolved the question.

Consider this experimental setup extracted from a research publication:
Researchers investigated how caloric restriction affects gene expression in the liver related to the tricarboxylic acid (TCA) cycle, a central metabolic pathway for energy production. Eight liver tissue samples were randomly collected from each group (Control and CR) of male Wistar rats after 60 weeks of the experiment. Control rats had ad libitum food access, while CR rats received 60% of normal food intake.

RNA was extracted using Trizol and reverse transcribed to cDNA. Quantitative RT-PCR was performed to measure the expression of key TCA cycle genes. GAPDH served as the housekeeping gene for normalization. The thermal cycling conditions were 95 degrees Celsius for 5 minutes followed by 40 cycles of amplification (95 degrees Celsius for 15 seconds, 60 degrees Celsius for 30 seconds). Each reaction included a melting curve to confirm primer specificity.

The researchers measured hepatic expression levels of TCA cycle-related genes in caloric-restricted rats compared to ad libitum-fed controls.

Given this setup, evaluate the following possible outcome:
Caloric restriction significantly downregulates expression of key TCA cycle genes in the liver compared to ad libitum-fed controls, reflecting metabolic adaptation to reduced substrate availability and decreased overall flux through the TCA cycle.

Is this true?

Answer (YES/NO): NO